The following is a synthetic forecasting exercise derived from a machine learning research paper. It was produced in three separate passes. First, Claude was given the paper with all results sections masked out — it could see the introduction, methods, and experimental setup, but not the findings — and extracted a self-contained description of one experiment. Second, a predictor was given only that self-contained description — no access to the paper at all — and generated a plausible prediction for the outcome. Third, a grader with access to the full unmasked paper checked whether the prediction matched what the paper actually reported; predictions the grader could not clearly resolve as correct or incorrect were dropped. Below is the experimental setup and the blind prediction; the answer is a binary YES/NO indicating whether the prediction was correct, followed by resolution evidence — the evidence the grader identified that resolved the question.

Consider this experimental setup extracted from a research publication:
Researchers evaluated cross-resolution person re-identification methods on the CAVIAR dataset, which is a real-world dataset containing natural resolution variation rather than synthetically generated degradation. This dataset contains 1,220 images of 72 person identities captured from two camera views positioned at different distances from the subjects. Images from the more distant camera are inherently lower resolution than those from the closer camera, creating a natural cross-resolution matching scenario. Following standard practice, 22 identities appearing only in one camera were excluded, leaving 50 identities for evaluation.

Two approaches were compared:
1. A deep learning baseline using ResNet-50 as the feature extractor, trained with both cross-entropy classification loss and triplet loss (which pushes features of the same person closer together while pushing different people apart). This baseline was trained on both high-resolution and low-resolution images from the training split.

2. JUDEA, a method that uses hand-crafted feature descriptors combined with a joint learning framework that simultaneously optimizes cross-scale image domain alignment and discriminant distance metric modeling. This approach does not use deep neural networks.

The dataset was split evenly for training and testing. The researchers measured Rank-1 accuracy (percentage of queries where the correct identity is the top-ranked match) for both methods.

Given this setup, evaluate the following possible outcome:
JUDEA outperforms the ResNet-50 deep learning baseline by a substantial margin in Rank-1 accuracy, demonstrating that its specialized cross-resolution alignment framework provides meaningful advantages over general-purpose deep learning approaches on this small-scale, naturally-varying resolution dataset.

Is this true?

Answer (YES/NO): NO